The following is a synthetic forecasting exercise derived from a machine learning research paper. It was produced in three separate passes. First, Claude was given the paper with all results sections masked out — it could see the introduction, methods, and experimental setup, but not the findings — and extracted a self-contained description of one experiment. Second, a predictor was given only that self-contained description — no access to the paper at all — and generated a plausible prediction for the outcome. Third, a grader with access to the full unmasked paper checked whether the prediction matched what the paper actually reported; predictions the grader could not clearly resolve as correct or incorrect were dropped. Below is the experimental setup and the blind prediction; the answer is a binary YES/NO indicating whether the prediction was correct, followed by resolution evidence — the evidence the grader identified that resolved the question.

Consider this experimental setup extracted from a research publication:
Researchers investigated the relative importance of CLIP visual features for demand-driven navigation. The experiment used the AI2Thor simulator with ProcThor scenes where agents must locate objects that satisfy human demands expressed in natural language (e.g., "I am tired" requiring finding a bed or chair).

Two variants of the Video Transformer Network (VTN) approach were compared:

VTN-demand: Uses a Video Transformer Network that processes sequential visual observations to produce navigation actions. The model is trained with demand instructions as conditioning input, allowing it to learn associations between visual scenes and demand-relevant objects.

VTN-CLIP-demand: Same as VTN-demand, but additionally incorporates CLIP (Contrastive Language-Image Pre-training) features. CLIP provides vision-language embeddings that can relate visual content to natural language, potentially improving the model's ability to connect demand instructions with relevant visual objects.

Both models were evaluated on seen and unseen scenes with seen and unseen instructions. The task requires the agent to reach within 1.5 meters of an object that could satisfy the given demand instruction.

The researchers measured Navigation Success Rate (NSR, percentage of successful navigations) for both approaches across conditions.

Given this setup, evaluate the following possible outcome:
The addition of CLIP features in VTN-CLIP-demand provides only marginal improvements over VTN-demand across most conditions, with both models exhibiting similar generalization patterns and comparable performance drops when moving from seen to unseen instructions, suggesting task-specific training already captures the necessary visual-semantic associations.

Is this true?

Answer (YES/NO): NO